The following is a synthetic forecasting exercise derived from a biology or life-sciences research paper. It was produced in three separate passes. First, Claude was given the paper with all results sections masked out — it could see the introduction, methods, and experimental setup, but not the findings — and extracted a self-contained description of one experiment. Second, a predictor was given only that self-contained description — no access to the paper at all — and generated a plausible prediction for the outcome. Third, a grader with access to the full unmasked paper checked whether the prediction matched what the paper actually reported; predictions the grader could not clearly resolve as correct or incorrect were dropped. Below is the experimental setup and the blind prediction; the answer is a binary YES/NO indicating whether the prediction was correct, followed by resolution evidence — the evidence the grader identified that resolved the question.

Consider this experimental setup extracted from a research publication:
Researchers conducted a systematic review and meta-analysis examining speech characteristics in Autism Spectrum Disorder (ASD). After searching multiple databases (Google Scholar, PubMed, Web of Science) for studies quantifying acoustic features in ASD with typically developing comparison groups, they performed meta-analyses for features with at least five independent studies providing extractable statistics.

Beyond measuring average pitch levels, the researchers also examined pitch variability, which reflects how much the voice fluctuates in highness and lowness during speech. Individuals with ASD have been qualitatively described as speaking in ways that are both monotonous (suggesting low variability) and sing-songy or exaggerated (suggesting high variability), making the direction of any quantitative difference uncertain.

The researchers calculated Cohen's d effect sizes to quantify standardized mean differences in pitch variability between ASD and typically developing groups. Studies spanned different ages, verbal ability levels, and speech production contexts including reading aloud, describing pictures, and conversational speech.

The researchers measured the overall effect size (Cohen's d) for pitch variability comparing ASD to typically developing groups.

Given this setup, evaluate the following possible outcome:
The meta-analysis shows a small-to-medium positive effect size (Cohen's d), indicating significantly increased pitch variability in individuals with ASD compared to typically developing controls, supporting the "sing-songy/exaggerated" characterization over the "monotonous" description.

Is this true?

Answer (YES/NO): YES